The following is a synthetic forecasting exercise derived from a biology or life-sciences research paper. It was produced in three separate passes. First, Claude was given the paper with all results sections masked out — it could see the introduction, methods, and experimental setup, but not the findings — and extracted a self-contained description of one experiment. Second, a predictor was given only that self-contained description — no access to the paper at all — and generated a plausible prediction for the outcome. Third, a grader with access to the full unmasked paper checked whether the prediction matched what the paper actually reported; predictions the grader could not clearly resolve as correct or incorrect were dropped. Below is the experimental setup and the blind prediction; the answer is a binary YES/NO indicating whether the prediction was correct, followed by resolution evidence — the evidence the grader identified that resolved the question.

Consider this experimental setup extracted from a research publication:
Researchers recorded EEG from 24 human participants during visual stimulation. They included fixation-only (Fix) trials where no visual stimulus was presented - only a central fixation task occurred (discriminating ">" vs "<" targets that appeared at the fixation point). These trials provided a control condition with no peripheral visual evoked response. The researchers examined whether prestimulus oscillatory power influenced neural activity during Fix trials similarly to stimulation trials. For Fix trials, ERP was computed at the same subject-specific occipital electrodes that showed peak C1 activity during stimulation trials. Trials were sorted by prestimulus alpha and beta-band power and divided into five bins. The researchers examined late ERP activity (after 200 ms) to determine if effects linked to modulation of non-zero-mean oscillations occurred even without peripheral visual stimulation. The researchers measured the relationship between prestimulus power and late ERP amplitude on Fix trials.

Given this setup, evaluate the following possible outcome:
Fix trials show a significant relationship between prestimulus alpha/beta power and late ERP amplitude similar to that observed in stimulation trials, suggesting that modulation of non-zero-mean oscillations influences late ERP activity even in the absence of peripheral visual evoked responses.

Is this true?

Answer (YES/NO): YES